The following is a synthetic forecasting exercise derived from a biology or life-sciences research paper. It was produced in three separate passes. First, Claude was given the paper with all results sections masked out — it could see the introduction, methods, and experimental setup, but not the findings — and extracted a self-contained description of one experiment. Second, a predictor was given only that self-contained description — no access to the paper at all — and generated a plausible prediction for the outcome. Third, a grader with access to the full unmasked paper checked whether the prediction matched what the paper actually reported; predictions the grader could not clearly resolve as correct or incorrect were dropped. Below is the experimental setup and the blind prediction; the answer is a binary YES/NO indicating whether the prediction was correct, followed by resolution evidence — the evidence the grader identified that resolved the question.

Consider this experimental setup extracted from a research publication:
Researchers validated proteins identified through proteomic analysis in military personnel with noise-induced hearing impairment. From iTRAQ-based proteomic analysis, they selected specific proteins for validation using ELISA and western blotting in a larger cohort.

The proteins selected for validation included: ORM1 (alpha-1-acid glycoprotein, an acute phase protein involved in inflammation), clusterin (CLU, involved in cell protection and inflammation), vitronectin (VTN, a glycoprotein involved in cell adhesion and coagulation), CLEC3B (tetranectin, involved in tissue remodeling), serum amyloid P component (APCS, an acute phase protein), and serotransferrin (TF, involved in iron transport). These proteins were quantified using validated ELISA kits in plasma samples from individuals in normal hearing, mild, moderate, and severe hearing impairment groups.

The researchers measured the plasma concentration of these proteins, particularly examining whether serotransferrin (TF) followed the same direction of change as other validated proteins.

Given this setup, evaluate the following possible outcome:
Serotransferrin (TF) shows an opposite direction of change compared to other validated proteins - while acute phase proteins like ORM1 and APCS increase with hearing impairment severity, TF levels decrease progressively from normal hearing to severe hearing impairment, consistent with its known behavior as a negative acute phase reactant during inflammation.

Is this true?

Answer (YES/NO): YES